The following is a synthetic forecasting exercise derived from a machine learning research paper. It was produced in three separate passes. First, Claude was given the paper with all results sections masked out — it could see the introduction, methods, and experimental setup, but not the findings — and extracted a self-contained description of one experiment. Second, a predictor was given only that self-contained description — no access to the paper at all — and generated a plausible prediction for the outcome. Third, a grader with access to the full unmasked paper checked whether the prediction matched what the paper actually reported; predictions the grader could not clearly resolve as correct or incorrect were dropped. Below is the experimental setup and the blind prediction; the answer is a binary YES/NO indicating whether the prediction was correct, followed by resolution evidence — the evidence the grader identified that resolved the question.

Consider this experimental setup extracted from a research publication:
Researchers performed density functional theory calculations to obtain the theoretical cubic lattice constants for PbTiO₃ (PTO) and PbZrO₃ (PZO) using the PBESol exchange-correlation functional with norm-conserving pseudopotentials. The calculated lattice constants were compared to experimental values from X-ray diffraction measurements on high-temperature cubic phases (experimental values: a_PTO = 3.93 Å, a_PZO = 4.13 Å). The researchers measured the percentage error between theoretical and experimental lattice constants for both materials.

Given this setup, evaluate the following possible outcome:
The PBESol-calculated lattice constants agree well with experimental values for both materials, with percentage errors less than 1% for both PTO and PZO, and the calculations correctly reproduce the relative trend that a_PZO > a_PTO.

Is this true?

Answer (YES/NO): YES